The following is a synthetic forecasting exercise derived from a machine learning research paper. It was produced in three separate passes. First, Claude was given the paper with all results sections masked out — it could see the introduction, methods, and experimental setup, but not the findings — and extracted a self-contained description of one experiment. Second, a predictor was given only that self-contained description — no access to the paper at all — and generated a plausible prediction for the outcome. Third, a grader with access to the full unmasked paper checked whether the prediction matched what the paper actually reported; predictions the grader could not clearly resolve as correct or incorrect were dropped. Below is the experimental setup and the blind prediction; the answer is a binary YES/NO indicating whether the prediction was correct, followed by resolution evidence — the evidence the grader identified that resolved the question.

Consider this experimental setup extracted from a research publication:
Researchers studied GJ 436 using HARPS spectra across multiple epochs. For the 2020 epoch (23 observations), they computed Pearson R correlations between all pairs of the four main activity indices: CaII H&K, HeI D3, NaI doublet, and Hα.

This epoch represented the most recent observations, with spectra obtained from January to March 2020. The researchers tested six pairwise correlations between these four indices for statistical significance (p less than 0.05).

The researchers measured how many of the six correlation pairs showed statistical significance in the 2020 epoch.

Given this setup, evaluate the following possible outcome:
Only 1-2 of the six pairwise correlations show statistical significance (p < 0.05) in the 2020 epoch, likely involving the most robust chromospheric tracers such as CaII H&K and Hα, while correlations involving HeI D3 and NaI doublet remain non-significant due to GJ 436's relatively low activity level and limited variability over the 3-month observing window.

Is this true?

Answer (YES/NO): NO